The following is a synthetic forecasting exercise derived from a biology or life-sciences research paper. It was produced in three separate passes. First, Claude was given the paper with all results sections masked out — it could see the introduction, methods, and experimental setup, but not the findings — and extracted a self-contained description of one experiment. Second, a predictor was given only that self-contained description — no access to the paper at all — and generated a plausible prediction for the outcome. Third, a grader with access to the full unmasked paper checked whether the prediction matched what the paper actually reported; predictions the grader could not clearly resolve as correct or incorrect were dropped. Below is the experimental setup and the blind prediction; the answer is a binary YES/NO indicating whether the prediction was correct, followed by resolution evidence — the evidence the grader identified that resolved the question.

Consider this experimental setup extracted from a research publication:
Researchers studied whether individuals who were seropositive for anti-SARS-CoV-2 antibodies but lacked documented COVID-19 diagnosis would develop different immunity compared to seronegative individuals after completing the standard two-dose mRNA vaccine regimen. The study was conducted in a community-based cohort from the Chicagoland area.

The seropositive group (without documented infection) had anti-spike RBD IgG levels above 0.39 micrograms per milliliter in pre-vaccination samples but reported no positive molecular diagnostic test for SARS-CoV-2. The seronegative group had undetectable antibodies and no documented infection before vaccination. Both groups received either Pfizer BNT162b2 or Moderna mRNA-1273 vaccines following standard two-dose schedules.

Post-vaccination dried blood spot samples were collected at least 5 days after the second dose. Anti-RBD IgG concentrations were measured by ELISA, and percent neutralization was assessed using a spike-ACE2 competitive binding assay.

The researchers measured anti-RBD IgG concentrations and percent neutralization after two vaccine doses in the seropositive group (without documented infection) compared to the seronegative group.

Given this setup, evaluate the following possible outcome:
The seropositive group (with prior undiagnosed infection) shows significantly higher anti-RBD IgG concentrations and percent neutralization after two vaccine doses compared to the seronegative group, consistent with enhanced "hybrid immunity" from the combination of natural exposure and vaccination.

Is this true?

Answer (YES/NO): NO